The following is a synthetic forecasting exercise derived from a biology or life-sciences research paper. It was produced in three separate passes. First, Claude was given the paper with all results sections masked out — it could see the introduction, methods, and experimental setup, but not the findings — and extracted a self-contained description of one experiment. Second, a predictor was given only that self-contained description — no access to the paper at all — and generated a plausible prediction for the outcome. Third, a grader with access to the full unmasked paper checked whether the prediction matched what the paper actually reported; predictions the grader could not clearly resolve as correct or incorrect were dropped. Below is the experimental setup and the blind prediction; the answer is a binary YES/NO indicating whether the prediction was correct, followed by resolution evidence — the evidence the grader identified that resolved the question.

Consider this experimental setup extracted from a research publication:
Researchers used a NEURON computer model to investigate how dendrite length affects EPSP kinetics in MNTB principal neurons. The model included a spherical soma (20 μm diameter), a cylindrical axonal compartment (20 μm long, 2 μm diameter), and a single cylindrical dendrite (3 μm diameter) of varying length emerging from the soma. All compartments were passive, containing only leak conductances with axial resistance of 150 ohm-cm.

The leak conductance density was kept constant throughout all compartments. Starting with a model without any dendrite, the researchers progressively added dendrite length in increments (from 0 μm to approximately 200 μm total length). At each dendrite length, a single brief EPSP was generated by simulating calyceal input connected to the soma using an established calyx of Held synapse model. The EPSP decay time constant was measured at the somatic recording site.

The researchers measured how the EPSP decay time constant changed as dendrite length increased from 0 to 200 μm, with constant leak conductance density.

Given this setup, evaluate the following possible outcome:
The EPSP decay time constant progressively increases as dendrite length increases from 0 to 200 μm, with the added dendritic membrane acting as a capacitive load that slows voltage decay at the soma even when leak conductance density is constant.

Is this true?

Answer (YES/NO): NO